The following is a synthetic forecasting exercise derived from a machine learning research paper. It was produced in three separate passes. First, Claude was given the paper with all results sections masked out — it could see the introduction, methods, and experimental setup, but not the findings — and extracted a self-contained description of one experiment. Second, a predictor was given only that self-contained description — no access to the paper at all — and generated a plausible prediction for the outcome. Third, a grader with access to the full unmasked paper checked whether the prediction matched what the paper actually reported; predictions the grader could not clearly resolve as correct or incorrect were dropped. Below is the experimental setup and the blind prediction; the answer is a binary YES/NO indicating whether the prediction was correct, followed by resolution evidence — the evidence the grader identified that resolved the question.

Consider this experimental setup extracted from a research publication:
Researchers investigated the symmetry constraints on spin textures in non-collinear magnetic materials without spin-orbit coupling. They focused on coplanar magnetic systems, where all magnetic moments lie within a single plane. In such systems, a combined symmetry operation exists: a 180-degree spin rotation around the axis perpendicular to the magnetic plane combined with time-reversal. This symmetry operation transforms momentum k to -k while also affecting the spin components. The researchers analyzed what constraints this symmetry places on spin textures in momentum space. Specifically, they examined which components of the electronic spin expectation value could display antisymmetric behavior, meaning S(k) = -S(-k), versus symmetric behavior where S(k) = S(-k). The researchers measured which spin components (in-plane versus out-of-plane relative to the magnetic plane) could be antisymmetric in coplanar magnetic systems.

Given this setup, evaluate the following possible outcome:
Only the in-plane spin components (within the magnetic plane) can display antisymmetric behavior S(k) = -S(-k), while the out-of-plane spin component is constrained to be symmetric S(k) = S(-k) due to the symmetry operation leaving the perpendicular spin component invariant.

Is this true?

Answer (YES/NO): NO